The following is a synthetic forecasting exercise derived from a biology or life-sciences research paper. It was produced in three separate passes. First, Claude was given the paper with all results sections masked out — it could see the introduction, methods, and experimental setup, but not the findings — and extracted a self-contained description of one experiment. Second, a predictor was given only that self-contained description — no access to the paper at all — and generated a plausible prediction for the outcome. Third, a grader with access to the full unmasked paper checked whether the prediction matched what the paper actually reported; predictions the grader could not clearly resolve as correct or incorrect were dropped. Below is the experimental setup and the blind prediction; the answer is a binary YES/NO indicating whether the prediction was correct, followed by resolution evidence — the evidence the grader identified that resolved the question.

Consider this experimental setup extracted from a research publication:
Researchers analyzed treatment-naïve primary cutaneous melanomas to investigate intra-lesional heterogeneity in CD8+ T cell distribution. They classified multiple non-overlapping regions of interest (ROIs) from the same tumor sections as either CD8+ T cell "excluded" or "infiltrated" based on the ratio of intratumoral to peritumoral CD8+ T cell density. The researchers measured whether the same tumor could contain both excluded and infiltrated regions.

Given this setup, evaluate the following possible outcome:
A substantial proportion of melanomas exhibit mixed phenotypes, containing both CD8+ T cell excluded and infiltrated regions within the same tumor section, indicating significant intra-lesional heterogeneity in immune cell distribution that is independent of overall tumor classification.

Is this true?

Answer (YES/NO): YES